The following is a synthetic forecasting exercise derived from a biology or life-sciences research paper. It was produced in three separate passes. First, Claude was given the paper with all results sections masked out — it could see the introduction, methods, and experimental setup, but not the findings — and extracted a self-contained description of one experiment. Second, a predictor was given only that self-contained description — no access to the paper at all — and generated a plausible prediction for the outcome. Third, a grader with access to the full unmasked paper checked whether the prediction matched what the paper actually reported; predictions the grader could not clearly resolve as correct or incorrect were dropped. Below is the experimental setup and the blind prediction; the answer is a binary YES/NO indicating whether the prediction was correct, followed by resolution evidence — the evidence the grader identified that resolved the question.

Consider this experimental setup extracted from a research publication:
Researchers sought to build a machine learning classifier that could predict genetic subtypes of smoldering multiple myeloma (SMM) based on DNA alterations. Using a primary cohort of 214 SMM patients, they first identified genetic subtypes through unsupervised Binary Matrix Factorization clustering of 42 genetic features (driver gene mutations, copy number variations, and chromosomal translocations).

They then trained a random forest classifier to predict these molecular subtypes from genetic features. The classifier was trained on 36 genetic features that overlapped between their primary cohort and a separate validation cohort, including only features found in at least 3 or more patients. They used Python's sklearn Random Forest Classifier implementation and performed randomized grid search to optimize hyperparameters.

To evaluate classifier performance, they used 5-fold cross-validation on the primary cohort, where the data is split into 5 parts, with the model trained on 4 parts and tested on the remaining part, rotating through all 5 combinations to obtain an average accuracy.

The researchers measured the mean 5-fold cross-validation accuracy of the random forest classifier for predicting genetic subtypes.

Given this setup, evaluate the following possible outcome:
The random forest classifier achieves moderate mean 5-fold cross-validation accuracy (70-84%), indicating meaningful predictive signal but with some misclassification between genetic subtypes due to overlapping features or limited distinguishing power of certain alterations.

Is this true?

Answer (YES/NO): NO